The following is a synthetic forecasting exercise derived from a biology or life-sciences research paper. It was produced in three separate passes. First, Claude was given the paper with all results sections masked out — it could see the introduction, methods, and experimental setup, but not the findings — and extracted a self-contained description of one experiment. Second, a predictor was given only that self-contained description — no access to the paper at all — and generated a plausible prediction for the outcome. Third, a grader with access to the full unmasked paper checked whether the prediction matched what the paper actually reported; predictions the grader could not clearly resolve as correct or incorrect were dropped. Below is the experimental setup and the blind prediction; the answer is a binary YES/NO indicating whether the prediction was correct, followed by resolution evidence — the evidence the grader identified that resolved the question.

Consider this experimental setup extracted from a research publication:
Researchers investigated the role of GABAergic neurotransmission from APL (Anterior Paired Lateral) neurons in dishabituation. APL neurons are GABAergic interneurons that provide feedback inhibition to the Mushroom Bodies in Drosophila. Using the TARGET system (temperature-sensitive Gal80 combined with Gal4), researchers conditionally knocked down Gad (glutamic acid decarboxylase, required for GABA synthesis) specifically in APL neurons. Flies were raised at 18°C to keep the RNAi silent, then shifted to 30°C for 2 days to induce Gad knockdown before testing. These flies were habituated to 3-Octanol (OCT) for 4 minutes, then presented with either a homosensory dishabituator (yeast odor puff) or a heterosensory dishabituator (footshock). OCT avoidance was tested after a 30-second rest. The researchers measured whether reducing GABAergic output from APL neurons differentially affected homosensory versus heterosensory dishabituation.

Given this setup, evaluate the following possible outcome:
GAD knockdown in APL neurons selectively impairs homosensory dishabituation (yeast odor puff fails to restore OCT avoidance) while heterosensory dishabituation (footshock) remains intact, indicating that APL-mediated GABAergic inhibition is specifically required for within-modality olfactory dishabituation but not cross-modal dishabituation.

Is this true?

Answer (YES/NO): YES